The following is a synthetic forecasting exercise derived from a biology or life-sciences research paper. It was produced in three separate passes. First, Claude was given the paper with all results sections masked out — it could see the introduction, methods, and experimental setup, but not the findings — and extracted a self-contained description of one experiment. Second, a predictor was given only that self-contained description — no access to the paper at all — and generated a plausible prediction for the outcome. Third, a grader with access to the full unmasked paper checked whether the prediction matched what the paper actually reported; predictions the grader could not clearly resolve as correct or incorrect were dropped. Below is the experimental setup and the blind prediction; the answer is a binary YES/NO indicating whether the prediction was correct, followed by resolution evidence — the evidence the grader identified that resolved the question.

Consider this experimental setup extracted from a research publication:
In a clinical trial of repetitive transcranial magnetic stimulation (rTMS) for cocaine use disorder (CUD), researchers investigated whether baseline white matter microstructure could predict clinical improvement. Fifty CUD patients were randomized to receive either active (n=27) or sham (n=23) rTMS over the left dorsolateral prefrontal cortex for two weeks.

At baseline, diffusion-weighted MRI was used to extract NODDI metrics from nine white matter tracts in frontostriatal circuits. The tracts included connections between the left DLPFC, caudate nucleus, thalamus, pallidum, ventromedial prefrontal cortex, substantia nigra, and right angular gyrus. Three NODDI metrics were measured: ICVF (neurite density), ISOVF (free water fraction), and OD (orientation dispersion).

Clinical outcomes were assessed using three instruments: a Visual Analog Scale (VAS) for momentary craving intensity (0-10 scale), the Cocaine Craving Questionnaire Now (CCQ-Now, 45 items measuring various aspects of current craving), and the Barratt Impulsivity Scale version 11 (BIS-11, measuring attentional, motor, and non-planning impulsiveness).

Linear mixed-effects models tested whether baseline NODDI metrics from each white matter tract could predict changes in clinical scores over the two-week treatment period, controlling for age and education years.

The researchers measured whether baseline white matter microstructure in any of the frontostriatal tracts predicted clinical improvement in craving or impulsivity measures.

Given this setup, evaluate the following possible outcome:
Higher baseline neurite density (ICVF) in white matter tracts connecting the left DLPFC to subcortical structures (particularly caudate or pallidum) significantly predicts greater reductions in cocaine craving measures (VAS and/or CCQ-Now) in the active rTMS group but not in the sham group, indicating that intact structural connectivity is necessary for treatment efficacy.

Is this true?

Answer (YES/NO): NO